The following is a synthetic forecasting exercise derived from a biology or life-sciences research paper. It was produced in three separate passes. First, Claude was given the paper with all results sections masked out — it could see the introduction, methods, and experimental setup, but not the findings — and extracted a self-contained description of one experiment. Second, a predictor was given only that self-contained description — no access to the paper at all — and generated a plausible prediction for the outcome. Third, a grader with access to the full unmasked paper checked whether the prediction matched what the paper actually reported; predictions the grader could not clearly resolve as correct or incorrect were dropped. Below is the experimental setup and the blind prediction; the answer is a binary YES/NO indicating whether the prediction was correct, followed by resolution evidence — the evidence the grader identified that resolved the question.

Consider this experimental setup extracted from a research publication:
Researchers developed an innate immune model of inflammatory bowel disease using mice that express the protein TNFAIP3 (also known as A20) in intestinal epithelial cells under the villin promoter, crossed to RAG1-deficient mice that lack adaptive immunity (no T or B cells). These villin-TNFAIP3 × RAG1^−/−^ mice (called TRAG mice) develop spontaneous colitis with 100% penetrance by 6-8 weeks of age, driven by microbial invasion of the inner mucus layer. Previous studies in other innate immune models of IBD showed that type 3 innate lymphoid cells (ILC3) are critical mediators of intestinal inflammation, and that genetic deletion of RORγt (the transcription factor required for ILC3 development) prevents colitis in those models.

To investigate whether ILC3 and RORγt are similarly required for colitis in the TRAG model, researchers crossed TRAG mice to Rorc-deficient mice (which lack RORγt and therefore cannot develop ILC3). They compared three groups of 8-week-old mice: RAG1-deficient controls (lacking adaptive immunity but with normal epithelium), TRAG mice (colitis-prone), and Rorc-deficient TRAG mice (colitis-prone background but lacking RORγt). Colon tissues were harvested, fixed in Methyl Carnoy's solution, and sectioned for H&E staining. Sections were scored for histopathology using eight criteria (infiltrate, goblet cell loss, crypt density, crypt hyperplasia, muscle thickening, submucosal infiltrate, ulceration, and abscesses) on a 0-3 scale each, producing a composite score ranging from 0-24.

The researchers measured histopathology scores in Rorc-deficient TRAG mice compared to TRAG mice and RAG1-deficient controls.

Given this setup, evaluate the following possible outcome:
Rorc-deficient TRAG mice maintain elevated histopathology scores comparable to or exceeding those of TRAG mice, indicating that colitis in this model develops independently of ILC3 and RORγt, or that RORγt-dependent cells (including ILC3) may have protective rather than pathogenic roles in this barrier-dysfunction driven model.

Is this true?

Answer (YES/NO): NO